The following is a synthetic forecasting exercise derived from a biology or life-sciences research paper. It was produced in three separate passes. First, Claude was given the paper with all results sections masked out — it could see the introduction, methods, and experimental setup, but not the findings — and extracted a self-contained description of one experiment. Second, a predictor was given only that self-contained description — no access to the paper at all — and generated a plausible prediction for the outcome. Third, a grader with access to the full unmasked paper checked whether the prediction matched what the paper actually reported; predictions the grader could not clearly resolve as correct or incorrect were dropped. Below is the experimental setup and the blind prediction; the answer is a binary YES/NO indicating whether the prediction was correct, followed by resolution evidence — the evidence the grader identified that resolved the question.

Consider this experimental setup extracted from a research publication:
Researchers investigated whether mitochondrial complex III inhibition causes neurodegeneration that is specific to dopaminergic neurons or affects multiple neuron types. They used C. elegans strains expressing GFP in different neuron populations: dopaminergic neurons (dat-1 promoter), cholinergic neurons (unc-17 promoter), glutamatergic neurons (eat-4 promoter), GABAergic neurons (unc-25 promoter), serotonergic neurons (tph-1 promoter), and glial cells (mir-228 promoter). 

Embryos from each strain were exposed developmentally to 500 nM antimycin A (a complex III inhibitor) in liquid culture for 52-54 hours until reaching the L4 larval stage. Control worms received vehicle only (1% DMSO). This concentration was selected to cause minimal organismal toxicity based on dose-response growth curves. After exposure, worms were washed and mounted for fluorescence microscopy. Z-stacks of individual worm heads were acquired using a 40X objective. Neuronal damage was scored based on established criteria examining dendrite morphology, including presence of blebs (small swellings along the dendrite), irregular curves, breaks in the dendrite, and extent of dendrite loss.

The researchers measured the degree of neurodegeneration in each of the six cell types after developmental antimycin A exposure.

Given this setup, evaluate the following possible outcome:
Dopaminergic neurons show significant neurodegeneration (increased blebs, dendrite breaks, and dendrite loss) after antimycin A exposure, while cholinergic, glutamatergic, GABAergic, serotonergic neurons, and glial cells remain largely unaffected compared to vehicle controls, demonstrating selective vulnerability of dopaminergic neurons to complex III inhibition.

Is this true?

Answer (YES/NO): YES